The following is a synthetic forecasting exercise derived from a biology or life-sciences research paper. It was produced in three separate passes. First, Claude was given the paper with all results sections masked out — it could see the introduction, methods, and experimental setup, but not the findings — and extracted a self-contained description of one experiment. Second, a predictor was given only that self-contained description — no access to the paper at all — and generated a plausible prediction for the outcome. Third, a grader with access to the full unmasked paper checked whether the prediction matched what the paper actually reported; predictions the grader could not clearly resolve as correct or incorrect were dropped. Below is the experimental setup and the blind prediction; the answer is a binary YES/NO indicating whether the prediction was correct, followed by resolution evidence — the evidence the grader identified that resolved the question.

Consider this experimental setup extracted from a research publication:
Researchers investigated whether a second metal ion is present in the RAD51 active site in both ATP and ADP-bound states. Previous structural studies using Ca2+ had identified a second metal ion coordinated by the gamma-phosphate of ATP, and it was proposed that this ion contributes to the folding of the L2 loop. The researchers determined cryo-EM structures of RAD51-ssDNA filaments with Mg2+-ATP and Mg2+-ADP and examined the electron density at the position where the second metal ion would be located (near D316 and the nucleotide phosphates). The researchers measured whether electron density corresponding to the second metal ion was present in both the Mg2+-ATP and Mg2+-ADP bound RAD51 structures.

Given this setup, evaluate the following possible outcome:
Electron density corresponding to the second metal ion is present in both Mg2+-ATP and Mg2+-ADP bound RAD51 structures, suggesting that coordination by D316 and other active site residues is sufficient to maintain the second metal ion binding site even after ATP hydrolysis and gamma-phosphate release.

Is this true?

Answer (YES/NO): YES